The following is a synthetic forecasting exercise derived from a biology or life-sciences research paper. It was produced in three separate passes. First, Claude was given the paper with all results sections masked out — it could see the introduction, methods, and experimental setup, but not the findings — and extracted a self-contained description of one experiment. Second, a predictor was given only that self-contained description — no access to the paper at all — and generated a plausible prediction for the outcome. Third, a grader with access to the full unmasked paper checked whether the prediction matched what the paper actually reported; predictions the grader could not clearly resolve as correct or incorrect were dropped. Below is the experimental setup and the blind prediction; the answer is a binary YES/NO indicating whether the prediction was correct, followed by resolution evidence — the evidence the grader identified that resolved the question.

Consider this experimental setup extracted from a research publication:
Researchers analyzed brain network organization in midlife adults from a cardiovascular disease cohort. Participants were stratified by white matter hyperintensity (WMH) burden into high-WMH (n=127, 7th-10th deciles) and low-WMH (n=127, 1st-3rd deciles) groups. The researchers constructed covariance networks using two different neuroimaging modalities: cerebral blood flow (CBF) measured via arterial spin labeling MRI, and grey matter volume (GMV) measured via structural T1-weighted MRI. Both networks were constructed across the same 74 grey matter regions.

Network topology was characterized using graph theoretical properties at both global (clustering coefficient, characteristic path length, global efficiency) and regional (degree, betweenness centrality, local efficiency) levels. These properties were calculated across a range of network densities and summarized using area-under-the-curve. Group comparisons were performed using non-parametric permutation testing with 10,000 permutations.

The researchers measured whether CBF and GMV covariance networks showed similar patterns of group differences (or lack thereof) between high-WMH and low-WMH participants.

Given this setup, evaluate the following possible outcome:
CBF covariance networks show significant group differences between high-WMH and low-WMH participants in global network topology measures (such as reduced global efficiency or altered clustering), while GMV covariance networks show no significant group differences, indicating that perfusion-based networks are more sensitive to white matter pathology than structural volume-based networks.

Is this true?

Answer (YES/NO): NO